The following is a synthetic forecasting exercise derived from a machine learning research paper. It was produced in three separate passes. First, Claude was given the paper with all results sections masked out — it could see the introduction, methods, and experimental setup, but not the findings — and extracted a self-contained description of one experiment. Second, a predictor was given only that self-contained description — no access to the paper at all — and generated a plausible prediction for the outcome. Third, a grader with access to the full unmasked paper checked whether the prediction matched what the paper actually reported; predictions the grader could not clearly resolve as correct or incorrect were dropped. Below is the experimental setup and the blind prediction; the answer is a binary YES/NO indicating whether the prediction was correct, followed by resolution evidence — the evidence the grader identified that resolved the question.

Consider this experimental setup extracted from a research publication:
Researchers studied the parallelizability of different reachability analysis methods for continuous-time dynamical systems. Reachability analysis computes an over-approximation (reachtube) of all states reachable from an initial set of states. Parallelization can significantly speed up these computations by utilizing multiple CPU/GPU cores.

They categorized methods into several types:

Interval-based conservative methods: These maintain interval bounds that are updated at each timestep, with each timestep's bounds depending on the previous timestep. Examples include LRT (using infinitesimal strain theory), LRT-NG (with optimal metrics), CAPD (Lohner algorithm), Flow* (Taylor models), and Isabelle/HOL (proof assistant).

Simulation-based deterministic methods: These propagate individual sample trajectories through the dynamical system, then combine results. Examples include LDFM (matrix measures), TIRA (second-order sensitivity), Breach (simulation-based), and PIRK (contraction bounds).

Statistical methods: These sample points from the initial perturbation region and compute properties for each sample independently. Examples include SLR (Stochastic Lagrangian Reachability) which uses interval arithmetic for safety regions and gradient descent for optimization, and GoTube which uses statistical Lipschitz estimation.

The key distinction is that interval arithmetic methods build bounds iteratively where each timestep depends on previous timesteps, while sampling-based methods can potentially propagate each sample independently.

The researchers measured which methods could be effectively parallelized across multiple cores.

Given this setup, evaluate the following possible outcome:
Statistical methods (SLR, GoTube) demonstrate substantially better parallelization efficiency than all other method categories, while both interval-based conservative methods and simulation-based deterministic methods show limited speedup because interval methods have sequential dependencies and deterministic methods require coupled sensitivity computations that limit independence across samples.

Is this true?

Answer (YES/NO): NO